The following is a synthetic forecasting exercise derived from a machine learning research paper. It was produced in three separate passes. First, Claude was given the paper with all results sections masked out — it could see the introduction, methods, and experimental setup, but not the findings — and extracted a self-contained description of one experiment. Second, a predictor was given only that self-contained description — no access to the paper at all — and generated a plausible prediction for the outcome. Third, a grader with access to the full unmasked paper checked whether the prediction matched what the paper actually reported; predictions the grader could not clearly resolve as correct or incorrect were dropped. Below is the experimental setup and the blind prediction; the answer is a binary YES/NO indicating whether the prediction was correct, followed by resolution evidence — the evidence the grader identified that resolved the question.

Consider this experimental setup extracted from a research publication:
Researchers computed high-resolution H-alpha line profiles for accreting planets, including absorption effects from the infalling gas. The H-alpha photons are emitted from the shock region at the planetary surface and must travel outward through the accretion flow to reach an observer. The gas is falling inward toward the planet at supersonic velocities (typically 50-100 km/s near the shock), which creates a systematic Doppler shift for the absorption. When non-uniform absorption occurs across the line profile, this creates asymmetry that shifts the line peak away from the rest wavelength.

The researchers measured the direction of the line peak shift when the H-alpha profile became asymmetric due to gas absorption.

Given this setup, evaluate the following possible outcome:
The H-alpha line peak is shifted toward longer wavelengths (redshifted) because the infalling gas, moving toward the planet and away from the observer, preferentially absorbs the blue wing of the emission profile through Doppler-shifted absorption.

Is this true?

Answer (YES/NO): NO